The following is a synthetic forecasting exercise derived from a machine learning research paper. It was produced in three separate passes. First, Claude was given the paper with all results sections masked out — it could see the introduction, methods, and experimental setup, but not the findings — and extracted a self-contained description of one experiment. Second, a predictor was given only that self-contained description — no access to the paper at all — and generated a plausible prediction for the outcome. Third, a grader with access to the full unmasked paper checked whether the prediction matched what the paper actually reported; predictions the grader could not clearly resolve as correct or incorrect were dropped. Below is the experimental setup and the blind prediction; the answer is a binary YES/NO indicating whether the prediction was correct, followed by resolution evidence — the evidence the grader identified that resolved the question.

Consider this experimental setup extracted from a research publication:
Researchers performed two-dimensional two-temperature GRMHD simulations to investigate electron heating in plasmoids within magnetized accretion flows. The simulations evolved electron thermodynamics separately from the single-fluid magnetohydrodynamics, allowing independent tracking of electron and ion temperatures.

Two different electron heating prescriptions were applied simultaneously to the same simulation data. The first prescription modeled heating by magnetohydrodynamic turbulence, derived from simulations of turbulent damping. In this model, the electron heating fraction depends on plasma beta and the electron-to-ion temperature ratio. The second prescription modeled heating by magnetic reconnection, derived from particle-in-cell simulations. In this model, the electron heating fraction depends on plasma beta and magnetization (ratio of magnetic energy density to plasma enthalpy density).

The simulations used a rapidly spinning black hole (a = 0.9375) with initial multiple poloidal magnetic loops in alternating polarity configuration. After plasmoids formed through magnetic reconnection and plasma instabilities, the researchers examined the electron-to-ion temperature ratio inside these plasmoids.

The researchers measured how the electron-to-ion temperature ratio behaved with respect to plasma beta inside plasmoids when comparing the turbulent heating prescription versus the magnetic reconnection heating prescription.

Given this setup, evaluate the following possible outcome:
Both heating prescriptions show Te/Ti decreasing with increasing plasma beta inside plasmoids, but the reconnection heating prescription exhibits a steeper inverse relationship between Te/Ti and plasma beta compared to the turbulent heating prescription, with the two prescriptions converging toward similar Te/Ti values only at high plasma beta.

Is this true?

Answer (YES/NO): NO